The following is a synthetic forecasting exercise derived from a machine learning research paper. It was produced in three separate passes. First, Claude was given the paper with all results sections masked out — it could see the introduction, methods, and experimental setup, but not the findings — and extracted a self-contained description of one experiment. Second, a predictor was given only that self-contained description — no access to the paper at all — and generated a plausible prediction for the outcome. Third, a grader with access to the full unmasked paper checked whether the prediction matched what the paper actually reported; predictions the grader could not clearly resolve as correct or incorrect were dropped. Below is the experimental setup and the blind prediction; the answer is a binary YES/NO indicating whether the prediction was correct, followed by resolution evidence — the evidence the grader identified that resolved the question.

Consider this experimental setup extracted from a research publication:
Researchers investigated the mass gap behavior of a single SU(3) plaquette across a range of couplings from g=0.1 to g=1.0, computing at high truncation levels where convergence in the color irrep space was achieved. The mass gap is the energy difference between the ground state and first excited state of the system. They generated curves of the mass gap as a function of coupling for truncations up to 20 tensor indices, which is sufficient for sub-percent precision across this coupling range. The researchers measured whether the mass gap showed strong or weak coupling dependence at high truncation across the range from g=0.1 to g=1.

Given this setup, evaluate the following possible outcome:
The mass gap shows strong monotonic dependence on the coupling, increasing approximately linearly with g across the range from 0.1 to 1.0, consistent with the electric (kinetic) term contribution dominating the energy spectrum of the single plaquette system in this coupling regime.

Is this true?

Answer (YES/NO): NO